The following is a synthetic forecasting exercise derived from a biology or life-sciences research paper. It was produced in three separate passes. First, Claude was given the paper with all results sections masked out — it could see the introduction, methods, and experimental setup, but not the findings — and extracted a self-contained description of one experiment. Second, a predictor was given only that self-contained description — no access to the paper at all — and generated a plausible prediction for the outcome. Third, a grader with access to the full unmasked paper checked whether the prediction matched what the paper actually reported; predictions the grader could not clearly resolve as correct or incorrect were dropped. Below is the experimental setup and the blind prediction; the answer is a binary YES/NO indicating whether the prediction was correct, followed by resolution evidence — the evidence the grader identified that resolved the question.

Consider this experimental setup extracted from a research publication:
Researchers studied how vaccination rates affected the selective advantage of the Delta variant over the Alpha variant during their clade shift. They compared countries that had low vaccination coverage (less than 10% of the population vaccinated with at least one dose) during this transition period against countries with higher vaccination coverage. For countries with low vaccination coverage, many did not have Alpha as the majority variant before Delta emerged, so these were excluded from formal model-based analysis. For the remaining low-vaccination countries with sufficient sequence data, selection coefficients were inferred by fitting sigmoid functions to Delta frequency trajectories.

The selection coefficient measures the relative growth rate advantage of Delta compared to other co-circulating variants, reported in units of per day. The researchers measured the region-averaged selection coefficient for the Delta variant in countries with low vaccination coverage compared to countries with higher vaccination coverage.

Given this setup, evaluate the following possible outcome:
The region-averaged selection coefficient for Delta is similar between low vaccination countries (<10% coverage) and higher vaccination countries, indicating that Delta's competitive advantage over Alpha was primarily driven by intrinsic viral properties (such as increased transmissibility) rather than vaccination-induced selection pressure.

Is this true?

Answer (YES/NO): NO